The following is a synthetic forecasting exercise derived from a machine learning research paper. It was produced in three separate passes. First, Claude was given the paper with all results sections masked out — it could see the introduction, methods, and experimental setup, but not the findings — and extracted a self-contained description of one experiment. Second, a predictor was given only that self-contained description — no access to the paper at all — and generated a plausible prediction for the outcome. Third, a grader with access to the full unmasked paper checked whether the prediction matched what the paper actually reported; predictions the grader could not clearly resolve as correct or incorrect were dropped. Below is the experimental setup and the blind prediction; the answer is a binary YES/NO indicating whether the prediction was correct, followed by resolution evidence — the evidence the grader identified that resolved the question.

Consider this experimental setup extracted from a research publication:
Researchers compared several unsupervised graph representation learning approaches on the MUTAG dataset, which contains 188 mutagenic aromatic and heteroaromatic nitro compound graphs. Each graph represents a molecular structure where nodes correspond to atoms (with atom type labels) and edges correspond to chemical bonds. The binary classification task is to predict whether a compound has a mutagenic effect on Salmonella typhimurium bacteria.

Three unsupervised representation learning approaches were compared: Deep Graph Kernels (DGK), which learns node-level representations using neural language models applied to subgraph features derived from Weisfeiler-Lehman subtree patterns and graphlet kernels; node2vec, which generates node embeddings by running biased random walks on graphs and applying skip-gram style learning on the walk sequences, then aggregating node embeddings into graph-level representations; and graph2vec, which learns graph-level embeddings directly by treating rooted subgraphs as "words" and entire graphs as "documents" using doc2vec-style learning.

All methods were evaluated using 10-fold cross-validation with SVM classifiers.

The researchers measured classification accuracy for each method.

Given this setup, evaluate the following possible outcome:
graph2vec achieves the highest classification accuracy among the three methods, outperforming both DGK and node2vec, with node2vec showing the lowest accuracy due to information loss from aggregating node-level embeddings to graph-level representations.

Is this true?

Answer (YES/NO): NO